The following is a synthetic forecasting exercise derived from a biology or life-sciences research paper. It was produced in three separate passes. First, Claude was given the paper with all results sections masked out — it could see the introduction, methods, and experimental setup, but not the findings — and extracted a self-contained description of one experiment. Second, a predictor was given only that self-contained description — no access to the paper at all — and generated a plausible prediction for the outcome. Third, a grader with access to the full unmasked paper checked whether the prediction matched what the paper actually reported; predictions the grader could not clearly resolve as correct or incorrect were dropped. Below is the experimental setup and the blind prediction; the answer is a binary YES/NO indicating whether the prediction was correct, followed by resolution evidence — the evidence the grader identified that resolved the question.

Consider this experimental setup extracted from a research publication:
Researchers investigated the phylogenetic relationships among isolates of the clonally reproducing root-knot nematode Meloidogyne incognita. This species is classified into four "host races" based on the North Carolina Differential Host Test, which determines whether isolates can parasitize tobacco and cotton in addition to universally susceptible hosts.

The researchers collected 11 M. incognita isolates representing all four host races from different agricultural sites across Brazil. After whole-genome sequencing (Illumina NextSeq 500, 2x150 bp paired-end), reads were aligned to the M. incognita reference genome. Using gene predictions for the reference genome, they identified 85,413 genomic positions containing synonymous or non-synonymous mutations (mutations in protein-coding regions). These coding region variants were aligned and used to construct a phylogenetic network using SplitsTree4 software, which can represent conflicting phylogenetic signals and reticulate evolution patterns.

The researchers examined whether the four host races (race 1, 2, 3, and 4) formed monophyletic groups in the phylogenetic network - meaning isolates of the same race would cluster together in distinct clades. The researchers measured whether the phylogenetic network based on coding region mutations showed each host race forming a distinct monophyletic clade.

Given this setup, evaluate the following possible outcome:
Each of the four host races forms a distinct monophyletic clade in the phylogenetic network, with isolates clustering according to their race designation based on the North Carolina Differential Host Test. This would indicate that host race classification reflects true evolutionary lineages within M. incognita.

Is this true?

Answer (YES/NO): NO